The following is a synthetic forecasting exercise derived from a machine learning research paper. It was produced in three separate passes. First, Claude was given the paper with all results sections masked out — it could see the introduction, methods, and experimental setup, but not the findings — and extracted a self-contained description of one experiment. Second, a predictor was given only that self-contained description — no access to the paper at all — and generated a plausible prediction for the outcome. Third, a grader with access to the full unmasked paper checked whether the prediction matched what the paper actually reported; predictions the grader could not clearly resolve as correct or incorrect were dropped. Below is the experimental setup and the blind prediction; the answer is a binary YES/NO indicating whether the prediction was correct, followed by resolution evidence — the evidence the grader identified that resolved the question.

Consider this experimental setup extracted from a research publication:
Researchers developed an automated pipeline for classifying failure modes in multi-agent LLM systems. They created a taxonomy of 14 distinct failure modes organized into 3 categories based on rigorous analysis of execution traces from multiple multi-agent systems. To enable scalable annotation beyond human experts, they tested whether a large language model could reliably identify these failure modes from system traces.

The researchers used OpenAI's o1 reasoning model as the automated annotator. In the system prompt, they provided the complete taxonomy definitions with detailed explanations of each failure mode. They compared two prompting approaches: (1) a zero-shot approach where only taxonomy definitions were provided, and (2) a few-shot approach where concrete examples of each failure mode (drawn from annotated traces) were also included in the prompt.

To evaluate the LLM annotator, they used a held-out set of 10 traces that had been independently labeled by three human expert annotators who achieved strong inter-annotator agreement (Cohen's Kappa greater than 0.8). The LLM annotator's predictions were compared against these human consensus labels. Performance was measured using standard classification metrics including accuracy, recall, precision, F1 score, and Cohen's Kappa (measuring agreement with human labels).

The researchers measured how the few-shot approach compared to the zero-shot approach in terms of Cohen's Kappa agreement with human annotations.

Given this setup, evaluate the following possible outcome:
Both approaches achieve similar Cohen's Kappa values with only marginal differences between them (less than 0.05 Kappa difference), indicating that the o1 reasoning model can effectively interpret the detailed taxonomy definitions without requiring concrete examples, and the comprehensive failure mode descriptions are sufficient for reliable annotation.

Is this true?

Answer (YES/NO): NO